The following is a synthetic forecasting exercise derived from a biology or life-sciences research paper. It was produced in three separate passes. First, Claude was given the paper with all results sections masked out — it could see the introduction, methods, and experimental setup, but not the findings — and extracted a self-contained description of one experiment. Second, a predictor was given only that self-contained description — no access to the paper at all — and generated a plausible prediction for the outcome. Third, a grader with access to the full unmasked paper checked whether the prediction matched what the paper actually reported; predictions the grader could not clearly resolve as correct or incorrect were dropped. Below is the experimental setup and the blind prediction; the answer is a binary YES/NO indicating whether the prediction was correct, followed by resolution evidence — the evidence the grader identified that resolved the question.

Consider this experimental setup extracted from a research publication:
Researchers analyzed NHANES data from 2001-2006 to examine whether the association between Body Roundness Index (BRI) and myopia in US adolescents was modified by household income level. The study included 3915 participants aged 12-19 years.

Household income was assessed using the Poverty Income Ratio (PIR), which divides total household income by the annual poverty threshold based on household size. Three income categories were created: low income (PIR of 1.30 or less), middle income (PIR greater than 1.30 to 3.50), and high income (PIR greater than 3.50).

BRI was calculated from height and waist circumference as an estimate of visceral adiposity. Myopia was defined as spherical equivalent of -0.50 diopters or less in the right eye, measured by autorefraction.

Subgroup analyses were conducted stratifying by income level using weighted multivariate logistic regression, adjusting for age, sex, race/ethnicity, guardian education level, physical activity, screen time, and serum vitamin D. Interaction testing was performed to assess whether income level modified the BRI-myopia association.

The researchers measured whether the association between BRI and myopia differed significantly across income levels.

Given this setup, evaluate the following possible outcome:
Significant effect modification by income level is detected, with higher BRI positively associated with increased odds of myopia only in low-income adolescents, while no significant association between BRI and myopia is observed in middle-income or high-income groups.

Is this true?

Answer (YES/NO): NO